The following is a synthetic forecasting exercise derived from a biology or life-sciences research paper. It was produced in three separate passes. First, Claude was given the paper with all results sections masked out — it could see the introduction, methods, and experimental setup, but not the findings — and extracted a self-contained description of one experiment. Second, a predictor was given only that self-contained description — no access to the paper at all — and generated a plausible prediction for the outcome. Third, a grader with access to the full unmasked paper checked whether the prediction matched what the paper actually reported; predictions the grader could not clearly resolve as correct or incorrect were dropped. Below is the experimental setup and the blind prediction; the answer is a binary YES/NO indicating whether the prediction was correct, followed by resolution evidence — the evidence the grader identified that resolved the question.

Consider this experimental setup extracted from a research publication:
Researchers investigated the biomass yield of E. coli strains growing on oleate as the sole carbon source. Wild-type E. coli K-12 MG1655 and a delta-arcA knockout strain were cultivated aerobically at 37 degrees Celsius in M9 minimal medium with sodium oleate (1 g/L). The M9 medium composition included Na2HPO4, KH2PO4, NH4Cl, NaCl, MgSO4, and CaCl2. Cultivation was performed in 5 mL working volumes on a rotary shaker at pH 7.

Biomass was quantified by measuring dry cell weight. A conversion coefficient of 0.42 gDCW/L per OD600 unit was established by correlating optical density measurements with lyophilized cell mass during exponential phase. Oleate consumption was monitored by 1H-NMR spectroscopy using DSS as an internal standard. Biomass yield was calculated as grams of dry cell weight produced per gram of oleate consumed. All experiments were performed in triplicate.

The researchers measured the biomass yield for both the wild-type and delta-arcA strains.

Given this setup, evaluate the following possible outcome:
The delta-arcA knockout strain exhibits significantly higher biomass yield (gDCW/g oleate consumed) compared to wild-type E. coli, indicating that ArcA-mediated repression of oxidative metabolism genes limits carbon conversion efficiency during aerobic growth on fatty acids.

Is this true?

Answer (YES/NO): NO